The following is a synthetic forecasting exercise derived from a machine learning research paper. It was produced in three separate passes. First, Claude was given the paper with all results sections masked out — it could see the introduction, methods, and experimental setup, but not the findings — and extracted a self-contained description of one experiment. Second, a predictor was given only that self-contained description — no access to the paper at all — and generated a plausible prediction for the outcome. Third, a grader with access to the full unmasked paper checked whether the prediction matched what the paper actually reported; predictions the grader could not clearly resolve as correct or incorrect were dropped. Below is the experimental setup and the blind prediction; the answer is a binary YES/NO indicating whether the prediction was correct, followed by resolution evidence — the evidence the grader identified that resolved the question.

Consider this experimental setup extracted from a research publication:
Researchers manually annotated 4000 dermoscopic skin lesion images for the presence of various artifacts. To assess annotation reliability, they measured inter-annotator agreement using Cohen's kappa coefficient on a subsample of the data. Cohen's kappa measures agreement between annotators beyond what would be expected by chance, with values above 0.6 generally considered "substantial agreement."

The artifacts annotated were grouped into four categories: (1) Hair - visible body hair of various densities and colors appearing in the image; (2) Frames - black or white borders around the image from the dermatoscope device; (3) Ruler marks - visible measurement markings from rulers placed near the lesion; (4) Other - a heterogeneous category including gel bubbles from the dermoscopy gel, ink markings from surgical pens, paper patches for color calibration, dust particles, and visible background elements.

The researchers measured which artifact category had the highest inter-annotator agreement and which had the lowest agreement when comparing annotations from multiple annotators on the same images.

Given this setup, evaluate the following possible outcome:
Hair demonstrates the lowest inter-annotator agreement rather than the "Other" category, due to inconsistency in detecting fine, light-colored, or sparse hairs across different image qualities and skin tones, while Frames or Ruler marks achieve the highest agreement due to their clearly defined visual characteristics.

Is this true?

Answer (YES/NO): NO